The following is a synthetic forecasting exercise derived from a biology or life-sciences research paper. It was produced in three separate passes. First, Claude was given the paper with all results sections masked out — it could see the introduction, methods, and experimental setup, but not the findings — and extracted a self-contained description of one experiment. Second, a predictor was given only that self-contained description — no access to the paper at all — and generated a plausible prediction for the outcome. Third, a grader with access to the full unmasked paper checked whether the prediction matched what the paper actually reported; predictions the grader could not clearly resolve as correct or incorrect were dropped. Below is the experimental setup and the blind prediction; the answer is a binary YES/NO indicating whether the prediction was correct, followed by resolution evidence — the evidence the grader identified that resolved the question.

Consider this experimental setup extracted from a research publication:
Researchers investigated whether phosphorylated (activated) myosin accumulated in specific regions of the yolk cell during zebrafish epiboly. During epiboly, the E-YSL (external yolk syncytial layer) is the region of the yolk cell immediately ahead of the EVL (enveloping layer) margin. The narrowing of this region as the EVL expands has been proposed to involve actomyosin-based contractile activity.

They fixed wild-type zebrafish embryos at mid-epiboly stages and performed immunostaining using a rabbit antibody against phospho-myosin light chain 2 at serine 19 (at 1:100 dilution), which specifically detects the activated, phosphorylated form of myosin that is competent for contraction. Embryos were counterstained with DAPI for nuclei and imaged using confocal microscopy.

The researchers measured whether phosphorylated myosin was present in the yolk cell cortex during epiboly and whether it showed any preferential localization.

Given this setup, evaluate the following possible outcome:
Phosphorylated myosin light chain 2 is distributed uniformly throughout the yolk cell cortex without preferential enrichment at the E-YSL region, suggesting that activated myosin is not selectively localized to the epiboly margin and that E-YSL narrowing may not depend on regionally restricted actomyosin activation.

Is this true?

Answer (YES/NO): NO